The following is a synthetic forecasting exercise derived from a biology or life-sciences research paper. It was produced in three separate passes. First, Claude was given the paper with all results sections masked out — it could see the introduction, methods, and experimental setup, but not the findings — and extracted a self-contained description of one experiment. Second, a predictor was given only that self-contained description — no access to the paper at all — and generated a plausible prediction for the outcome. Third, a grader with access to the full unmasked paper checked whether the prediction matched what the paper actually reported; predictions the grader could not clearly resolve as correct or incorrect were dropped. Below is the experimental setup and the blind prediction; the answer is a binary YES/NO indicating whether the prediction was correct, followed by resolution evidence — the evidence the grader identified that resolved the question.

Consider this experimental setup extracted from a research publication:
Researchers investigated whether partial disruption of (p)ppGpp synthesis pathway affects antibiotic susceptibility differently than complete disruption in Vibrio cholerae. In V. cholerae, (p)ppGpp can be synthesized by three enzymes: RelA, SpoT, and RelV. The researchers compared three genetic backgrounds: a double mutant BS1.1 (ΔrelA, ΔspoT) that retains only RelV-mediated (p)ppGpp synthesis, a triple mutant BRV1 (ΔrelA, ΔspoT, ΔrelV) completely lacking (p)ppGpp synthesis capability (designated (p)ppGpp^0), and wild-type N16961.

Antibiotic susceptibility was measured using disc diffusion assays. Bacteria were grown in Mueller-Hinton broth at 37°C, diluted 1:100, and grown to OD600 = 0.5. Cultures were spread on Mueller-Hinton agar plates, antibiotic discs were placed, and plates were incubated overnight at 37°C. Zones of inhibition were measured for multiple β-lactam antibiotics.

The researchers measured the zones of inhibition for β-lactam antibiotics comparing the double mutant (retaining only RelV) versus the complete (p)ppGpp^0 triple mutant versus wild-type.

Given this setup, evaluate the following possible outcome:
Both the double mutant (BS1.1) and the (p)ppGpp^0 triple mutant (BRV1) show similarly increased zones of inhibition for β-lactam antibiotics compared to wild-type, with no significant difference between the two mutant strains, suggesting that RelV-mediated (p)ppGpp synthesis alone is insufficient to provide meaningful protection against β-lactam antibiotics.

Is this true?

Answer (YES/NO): NO